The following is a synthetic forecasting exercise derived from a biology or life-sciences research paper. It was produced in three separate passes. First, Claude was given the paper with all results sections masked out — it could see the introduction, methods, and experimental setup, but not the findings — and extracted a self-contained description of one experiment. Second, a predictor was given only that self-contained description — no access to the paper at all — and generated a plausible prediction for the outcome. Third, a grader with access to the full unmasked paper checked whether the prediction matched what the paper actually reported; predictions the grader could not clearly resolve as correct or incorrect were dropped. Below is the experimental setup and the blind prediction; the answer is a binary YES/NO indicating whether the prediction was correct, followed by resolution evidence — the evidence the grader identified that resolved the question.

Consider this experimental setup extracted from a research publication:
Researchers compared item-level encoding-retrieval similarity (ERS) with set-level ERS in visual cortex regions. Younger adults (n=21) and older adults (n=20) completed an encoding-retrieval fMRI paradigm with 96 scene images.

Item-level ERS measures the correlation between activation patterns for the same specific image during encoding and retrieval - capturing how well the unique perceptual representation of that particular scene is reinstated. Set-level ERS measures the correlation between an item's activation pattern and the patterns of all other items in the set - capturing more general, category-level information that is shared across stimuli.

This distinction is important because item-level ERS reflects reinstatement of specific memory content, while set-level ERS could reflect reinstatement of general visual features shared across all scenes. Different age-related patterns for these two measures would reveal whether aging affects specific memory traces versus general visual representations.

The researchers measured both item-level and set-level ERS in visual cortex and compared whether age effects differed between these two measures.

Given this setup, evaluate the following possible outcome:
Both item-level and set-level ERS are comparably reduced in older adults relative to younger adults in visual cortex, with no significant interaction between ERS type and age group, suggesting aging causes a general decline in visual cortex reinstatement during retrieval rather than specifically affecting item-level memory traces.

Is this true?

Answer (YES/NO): YES